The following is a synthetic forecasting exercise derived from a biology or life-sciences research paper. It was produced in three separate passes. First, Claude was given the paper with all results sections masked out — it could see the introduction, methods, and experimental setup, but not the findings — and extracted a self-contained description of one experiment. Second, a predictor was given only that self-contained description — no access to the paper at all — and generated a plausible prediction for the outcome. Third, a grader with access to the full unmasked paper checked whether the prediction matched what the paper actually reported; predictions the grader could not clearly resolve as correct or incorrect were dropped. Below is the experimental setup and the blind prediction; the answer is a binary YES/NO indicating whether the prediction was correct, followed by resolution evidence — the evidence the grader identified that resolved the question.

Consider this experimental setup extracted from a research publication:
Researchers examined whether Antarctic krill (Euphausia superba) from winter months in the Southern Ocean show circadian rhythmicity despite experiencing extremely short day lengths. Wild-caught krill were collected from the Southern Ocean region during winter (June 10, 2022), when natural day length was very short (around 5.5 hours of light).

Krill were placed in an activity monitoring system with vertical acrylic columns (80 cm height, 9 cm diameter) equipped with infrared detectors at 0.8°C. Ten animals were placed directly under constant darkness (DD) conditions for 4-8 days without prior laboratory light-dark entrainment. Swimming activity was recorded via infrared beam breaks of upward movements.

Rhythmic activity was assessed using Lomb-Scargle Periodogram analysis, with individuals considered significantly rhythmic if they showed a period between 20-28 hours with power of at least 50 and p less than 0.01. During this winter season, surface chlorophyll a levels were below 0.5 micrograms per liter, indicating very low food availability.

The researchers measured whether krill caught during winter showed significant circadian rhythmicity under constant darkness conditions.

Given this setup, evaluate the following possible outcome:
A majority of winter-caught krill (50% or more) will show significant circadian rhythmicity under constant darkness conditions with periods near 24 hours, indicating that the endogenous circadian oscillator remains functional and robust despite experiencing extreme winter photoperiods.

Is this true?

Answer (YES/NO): NO